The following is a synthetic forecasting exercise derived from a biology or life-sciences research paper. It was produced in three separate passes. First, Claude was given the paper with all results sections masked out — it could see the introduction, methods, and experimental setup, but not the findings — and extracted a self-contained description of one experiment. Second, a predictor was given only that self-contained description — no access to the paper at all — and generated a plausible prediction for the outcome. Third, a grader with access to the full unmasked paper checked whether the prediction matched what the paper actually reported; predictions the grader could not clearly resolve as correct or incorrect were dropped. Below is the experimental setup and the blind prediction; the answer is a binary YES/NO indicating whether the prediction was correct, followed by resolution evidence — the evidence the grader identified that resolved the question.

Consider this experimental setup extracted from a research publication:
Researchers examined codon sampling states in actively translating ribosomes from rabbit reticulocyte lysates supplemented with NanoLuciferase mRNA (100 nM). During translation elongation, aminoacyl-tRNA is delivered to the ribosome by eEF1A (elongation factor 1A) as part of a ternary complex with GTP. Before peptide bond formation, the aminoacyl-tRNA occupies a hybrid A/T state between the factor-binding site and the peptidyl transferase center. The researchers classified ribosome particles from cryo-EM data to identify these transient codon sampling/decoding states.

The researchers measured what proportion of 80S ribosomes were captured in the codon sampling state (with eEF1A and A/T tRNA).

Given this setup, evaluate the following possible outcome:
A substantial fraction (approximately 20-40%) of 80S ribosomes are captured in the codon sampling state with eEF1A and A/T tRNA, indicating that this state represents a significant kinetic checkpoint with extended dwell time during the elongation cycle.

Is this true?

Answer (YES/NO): NO